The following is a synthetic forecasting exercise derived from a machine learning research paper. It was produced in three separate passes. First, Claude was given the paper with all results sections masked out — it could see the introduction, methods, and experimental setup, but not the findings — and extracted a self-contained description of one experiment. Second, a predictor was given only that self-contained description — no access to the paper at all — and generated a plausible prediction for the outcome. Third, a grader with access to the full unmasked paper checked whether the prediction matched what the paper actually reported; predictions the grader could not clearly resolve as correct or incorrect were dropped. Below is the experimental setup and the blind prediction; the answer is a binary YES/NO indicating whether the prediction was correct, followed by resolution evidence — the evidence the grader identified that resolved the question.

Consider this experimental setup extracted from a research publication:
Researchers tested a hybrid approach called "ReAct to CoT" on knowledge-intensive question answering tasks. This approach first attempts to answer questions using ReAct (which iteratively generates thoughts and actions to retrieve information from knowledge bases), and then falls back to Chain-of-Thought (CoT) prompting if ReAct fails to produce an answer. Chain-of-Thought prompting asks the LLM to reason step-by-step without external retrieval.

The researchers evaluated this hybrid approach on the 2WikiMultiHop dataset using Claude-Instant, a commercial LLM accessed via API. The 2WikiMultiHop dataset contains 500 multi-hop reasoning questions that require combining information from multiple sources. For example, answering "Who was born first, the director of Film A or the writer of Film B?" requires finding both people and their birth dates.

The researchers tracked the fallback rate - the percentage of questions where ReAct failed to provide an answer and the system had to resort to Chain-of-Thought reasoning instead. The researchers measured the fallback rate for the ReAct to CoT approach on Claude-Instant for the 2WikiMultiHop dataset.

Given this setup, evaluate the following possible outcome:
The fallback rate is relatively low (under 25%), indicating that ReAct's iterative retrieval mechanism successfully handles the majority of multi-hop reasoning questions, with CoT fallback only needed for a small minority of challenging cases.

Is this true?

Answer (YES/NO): NO